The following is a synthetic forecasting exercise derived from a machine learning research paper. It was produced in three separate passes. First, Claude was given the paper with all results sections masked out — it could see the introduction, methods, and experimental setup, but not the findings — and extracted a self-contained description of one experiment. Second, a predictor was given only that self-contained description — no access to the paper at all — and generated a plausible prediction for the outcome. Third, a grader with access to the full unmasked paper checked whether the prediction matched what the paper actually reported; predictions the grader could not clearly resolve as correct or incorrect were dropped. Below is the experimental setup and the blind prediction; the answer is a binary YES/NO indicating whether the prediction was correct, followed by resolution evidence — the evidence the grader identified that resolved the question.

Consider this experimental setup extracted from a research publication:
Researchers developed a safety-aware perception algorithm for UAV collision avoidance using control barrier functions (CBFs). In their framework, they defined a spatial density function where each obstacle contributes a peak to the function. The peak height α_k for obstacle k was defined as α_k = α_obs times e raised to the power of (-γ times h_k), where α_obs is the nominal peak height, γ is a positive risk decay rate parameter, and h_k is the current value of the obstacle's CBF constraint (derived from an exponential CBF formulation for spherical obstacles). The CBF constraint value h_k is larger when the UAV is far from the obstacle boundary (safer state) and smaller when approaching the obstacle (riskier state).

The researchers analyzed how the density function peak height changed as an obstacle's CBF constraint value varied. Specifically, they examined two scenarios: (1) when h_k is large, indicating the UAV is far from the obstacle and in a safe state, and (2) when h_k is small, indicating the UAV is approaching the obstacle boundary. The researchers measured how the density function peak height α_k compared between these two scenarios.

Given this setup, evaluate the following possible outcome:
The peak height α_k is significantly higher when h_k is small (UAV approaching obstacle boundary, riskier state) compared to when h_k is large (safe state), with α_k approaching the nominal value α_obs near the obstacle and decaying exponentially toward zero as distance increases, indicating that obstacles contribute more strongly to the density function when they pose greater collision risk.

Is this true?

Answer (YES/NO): YES